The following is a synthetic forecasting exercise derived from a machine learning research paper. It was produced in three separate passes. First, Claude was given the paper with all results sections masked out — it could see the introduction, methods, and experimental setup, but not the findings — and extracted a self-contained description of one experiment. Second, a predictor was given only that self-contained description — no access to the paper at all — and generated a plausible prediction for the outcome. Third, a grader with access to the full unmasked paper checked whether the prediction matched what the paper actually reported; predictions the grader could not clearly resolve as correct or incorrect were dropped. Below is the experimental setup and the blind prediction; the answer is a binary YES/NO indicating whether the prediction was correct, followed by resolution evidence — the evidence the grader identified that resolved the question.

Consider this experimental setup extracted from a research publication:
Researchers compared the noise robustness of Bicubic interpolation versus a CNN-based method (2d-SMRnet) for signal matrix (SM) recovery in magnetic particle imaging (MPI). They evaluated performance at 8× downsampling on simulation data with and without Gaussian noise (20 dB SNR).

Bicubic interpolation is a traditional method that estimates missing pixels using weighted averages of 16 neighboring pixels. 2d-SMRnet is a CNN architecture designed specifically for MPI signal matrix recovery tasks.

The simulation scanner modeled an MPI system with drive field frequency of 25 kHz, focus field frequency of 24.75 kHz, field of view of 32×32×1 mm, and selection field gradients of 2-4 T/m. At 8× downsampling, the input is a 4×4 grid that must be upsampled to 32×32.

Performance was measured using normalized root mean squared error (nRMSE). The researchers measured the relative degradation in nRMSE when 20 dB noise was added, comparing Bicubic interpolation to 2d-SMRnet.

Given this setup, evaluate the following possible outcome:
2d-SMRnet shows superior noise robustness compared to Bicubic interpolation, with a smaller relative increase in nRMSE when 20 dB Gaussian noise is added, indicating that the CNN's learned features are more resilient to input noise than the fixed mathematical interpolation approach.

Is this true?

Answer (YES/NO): NO